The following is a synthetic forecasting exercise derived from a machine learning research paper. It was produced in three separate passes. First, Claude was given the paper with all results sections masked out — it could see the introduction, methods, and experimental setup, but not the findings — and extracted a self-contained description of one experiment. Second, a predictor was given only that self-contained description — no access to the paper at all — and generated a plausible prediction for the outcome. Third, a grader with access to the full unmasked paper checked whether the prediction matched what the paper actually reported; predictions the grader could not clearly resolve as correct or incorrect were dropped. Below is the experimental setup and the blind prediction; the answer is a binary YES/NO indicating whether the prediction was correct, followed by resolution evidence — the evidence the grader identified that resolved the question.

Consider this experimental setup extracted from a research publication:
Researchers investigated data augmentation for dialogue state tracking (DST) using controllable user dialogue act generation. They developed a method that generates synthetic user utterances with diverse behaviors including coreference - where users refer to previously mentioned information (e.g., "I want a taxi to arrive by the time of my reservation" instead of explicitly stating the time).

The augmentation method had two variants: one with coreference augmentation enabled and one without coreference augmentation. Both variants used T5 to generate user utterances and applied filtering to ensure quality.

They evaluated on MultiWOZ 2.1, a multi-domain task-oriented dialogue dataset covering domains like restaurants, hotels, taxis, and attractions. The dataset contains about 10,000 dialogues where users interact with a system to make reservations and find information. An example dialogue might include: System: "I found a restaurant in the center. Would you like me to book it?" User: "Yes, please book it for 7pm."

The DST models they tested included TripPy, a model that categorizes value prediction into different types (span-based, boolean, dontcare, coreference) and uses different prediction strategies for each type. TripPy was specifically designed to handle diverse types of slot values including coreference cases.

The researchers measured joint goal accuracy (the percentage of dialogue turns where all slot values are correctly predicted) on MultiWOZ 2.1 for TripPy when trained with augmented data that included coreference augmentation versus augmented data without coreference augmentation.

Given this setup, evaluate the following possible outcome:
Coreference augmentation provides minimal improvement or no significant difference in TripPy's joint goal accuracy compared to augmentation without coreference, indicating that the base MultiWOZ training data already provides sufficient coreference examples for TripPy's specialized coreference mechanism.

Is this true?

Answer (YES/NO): NO